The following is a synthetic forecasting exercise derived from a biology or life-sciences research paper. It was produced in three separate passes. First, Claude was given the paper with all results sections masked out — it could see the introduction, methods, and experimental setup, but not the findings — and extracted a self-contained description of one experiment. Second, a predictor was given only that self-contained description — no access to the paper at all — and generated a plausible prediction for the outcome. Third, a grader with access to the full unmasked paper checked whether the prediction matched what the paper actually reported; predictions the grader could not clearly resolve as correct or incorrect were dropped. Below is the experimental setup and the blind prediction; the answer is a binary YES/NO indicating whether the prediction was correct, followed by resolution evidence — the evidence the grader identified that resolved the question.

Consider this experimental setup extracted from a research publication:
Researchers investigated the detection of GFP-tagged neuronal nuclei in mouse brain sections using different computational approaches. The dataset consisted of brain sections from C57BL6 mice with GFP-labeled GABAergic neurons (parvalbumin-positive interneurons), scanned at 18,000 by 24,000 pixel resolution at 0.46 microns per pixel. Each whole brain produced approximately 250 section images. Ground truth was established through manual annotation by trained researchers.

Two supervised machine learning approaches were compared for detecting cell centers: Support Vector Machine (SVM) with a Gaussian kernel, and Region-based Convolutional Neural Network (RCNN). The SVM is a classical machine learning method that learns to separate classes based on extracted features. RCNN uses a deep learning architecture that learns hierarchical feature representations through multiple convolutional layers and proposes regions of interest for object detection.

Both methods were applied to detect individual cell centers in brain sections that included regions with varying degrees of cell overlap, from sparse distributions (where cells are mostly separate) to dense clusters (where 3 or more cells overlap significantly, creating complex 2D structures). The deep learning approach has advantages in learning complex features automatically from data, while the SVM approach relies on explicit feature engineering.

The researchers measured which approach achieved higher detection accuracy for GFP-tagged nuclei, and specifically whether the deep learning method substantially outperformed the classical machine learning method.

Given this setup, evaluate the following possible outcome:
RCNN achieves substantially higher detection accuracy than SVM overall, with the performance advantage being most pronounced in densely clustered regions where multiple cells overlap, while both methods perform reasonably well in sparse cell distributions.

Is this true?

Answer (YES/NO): NO